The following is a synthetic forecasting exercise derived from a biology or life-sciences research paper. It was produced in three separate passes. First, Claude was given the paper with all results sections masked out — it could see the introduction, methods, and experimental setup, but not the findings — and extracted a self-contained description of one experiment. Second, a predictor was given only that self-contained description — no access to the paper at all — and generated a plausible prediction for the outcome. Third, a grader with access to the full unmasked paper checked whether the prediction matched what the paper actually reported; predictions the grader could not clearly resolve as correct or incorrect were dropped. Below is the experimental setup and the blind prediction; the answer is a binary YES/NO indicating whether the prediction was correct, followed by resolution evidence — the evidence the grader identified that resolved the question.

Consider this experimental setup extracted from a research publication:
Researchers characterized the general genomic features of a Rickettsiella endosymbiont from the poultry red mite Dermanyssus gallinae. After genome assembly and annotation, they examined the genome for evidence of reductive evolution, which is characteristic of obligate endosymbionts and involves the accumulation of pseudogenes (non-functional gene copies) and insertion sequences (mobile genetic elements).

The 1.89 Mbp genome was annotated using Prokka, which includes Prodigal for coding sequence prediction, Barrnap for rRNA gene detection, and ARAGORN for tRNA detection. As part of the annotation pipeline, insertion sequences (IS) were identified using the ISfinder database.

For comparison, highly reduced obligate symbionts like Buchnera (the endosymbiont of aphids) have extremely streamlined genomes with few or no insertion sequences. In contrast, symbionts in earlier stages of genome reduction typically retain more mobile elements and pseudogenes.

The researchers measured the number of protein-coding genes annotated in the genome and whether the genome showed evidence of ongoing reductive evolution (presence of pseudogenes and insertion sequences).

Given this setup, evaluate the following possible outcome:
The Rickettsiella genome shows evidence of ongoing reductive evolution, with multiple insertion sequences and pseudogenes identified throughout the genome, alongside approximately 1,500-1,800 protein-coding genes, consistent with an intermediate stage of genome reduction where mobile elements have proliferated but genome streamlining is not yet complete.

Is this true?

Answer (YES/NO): NO